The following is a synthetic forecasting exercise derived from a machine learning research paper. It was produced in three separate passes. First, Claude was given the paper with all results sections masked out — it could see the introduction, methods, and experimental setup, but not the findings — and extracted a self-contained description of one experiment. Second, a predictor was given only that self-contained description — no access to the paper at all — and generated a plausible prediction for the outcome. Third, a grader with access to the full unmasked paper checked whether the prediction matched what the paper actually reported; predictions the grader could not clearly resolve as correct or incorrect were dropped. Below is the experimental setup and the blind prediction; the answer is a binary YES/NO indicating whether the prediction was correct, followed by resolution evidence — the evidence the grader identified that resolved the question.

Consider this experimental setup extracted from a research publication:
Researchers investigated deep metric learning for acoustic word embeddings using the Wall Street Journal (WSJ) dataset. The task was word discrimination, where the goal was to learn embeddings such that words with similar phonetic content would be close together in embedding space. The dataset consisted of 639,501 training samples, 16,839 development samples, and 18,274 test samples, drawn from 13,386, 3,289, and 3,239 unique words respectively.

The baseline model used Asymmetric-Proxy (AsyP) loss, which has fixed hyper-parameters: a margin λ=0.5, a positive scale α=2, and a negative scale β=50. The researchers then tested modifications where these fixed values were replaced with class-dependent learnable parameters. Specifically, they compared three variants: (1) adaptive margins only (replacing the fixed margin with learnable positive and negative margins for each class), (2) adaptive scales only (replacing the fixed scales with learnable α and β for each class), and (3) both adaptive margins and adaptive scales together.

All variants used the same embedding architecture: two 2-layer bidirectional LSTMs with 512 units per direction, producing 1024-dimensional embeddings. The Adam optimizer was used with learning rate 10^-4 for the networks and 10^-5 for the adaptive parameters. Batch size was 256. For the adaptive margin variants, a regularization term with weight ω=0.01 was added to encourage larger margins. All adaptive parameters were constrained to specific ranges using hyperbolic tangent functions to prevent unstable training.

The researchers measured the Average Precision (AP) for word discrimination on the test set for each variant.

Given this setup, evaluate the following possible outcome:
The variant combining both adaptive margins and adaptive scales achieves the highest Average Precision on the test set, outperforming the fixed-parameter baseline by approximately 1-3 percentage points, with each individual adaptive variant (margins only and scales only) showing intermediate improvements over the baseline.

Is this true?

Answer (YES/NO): NO